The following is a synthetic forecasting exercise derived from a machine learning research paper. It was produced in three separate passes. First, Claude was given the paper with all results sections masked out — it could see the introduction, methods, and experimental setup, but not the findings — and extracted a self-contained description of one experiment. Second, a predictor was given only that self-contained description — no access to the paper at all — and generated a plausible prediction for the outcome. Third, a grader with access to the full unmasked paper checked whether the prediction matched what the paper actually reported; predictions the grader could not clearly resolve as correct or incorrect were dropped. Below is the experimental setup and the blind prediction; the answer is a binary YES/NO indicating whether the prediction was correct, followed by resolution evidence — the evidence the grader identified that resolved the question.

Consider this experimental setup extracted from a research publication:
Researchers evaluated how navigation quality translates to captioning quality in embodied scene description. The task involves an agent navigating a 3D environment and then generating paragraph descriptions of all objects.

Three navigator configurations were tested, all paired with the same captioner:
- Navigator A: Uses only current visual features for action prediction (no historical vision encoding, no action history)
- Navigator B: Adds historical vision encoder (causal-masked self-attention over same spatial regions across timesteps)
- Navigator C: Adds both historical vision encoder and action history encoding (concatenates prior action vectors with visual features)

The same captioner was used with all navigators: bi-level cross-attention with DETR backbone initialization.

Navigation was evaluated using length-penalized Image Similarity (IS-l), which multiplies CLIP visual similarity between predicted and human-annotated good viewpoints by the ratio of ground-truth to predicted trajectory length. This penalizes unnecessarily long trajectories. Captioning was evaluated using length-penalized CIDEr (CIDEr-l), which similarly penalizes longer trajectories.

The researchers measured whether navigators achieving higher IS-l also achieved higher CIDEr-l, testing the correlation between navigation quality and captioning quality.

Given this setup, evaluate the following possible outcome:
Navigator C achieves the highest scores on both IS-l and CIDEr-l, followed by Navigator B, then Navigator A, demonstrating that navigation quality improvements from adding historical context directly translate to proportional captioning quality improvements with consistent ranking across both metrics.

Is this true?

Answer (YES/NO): YES